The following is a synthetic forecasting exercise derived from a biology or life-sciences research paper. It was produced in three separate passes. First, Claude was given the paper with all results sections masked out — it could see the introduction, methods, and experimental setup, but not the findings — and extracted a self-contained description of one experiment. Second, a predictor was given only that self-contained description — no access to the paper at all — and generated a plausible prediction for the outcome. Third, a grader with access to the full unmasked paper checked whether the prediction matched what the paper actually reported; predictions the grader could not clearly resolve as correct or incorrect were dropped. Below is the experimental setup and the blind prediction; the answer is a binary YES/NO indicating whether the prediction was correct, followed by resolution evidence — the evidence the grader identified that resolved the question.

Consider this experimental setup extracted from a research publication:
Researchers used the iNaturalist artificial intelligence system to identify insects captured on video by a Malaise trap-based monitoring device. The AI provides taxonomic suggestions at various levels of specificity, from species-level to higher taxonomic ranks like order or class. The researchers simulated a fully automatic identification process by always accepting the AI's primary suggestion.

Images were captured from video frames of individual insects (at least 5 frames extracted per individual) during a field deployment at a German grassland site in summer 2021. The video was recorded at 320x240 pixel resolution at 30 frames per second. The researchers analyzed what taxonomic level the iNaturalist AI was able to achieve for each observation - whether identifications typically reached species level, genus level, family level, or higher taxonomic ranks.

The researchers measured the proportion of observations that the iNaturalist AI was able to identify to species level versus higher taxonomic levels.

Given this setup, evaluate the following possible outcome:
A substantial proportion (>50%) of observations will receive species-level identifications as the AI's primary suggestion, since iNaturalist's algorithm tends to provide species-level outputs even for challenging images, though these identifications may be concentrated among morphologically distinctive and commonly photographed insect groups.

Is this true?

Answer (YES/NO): NO